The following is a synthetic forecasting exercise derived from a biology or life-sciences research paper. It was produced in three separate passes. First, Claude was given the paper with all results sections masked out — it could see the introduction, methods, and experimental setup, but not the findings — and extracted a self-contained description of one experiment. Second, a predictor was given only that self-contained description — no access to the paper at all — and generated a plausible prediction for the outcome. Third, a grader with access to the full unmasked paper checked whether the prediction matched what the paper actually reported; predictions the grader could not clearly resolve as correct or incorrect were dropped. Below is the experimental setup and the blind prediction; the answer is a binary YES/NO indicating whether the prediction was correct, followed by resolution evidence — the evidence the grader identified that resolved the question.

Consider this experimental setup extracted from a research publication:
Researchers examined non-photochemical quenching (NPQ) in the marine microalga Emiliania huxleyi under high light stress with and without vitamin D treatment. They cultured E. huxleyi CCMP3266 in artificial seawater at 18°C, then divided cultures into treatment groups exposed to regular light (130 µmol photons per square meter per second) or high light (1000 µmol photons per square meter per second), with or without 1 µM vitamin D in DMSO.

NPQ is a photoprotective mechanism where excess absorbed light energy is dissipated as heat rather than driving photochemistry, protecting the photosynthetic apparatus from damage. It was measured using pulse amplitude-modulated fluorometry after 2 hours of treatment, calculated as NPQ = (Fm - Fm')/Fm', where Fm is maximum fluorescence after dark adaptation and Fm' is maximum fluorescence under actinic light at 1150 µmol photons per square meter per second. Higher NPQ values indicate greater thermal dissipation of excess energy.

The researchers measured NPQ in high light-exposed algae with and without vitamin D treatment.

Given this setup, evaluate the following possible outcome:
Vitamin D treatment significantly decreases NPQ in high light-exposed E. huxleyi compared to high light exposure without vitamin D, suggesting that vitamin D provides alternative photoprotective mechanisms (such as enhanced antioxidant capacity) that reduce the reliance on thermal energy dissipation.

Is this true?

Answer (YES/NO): NO